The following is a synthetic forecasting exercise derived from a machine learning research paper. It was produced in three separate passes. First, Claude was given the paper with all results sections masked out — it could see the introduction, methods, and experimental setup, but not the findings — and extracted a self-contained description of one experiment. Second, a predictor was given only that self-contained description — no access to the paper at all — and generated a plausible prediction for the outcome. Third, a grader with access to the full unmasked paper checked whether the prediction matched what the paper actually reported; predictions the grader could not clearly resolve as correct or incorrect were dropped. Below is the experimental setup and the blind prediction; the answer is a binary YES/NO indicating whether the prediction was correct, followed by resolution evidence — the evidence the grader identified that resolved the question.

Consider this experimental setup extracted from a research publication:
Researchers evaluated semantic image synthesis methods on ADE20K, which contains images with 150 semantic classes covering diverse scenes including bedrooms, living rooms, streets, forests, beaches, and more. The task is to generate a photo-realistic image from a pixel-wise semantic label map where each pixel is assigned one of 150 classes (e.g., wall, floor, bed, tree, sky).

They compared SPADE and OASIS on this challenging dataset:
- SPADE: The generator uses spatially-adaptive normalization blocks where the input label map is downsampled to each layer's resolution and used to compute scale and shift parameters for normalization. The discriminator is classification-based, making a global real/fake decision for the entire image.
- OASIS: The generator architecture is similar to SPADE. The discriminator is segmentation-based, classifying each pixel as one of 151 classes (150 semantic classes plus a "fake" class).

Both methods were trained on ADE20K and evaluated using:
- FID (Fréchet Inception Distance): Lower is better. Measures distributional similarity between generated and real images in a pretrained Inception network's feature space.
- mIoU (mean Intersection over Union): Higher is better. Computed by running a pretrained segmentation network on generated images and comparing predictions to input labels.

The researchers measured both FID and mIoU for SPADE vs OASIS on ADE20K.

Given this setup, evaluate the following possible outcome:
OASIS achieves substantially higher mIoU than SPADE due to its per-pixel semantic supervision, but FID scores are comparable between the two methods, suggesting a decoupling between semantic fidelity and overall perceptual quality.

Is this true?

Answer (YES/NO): NO